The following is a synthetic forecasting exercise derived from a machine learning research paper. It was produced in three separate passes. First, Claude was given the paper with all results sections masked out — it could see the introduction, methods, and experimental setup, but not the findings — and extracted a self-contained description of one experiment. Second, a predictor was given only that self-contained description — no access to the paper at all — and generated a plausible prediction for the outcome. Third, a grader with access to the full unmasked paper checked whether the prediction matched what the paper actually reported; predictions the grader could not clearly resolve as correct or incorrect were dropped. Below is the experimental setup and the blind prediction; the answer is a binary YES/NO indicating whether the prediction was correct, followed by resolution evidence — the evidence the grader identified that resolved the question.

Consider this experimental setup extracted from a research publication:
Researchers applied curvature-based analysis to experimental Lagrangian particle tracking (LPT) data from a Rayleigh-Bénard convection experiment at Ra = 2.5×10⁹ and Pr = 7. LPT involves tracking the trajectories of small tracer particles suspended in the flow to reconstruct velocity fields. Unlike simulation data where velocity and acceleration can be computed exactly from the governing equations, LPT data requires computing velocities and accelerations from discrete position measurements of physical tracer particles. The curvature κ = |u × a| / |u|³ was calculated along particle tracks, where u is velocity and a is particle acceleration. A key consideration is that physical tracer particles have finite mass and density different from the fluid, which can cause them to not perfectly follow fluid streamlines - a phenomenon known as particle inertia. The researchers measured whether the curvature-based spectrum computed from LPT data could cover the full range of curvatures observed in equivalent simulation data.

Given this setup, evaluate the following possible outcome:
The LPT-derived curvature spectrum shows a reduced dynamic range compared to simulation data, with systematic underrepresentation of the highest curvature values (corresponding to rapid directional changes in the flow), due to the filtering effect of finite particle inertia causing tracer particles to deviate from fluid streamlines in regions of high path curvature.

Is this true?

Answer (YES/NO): YES